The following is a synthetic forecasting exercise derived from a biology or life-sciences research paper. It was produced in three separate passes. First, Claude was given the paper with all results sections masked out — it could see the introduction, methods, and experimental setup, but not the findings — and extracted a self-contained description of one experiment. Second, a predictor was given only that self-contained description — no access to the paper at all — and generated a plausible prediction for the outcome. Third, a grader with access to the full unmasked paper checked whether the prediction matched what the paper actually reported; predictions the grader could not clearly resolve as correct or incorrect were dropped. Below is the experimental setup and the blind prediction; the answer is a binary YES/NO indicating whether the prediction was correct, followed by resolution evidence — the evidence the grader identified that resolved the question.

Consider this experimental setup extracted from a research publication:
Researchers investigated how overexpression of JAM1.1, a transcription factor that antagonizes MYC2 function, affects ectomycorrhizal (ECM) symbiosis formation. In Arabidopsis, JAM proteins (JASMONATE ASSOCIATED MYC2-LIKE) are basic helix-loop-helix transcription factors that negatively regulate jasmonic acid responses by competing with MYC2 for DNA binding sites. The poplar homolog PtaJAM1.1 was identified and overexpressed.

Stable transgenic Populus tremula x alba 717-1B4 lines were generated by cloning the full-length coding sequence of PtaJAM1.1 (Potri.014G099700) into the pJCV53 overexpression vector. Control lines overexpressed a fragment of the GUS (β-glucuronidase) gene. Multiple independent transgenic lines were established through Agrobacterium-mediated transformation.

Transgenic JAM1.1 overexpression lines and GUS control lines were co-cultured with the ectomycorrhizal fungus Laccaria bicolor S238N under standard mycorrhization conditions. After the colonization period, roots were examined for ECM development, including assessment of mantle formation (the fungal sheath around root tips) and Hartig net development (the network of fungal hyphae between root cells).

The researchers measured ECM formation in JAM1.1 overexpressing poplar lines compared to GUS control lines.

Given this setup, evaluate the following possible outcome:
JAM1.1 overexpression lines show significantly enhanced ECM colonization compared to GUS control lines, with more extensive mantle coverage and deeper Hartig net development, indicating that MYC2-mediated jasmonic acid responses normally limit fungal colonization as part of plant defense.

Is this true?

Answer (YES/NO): NO